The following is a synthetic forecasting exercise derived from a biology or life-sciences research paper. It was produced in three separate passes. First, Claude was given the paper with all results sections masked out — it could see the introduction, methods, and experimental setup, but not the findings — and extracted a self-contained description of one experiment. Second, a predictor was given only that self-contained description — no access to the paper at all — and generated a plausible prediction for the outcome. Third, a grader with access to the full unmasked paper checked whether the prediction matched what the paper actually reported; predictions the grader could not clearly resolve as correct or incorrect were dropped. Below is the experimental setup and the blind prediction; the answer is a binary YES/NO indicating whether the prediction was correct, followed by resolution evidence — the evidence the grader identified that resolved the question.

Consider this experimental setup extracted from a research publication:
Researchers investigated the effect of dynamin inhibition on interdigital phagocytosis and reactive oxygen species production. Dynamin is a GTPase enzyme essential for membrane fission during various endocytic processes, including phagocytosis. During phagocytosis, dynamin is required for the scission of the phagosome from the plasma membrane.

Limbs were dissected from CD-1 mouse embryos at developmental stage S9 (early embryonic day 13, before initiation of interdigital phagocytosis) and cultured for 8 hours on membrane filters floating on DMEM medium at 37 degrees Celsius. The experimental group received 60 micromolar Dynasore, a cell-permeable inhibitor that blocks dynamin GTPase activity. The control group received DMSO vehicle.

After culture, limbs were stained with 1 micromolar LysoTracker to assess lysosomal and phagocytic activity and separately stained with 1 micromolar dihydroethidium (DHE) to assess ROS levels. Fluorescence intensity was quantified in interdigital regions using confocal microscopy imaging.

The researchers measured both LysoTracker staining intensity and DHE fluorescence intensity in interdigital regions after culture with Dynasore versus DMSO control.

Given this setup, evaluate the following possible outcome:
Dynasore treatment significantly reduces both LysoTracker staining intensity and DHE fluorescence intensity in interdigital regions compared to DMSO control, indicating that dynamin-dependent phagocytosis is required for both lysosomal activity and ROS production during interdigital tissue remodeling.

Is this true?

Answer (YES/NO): YES